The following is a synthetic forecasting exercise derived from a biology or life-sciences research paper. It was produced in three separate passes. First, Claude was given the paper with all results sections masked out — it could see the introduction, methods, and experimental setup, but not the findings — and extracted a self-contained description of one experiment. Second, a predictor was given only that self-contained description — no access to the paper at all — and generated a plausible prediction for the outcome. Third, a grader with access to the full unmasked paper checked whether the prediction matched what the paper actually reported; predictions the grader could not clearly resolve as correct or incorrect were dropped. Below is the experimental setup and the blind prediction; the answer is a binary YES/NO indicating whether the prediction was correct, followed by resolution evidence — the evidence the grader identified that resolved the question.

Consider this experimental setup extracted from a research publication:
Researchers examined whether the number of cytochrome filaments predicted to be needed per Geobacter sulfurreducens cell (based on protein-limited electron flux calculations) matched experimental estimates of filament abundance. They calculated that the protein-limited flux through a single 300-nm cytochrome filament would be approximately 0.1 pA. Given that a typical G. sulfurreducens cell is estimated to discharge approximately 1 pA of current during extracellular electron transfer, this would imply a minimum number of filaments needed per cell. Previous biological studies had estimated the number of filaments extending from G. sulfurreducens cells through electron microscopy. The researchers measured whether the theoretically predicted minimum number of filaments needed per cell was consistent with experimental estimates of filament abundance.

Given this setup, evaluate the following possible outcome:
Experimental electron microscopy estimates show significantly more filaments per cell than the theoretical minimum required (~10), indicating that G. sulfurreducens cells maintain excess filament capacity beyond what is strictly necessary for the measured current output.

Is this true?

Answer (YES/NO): NO